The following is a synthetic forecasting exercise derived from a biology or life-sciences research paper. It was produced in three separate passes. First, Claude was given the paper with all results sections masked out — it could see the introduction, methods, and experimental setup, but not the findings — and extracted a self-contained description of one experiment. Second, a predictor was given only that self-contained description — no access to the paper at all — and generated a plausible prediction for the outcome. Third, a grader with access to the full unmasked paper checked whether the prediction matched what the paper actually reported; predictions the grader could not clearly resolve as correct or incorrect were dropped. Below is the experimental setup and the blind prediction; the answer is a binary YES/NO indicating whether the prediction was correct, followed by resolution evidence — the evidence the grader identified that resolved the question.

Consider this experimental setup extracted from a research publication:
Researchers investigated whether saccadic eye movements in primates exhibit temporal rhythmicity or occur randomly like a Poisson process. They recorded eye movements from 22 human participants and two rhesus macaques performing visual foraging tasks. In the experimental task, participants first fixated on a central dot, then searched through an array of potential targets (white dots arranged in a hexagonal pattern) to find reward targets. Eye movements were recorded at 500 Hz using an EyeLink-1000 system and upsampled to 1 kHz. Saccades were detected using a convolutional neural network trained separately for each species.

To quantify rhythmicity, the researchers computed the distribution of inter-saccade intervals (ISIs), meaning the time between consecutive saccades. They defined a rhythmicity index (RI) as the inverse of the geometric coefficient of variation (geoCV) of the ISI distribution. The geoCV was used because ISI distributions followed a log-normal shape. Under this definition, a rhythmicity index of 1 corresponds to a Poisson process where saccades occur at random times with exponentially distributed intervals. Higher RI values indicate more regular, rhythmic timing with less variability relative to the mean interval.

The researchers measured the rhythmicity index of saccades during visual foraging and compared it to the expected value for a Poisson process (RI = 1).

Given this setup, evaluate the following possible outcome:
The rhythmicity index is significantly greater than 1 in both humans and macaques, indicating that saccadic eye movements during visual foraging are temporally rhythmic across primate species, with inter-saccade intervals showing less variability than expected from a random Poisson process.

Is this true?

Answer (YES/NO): YES